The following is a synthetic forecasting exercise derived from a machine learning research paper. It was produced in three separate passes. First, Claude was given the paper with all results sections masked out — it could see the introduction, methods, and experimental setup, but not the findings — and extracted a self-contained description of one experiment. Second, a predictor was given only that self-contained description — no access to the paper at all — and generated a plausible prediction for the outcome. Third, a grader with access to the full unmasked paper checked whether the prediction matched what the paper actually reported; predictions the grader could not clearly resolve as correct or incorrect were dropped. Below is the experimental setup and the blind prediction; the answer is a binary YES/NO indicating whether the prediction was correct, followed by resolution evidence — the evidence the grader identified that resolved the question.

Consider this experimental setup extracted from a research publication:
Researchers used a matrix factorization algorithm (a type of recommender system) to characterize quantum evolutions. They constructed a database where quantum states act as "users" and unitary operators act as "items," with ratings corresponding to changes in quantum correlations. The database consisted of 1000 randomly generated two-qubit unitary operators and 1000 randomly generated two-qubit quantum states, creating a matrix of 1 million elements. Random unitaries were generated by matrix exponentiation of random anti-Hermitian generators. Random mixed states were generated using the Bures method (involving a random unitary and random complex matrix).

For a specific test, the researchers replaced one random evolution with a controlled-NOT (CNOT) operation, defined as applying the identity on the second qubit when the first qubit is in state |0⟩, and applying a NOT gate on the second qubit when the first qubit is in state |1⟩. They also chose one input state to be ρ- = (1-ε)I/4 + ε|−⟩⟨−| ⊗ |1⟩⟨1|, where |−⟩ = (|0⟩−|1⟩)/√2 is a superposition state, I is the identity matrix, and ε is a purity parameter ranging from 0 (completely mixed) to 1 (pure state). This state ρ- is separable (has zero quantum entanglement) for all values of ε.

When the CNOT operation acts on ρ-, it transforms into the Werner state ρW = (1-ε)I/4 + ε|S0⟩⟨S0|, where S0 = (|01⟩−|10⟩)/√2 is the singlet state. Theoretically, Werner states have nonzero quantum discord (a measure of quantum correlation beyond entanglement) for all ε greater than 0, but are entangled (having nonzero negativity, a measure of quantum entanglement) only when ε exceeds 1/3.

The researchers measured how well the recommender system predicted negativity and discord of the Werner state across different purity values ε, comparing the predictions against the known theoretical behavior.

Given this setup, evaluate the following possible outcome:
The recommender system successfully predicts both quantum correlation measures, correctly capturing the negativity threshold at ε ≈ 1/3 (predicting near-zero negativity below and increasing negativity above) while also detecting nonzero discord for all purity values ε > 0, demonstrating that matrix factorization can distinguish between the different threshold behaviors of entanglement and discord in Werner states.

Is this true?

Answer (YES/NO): YES